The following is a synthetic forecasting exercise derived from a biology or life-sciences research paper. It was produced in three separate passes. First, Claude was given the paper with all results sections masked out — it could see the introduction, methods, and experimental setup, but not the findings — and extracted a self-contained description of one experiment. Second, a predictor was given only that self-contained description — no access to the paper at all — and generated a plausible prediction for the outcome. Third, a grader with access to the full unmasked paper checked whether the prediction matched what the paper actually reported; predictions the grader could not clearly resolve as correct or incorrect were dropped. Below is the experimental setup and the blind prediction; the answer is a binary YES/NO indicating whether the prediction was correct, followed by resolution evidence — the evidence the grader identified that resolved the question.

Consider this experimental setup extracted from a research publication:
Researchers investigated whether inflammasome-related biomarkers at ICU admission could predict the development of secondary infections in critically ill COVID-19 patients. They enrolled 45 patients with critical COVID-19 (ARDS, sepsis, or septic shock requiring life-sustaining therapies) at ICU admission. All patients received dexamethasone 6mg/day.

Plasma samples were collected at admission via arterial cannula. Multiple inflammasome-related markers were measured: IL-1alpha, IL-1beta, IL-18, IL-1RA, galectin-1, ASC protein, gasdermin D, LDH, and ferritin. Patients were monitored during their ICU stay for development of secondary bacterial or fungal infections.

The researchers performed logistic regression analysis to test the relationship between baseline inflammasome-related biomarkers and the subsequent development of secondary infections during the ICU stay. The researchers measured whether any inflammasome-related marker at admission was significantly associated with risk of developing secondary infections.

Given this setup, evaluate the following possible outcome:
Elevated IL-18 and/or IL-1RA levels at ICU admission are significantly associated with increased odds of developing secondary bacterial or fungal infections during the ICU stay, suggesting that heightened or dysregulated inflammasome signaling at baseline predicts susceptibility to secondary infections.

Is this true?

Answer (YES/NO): NO